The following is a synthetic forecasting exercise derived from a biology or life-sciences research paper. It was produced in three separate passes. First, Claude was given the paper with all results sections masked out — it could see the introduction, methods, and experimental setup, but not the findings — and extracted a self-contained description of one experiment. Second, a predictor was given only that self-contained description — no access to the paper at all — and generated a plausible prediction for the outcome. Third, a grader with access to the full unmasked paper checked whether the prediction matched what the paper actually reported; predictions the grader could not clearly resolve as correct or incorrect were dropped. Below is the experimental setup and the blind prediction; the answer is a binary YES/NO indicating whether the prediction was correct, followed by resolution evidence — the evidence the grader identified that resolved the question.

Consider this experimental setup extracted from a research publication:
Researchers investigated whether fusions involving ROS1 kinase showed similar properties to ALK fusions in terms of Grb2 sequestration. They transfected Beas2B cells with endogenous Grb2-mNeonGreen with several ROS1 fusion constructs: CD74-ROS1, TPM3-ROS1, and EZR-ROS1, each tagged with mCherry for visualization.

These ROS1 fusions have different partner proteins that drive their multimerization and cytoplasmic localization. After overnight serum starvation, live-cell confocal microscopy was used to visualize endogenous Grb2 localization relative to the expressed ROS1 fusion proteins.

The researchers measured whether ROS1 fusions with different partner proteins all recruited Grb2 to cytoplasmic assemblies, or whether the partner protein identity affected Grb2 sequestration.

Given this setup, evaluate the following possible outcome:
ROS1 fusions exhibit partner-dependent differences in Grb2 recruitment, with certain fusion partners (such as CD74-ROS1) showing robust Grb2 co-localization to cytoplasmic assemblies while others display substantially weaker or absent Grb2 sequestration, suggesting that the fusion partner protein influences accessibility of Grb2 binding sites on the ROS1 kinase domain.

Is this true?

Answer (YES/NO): NO